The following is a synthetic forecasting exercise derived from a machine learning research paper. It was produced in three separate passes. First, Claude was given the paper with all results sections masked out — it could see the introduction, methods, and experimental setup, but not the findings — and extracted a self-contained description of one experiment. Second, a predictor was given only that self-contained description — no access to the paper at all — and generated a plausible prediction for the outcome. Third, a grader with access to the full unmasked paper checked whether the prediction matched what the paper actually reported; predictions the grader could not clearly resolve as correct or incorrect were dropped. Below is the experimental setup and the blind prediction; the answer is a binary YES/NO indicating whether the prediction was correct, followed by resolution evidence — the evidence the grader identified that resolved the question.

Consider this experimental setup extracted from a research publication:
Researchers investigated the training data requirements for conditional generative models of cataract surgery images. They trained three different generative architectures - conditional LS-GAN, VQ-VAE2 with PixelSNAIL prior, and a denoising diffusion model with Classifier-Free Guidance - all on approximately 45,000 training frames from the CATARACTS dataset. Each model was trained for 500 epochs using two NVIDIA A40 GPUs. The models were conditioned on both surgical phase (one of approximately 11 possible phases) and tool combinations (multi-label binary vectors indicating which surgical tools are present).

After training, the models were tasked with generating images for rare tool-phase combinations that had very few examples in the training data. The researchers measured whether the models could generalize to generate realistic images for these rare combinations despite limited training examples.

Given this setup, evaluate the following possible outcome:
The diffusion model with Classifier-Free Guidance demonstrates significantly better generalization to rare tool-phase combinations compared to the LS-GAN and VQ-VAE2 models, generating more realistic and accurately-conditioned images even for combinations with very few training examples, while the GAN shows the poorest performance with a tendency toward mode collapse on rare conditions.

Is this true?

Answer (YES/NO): NO